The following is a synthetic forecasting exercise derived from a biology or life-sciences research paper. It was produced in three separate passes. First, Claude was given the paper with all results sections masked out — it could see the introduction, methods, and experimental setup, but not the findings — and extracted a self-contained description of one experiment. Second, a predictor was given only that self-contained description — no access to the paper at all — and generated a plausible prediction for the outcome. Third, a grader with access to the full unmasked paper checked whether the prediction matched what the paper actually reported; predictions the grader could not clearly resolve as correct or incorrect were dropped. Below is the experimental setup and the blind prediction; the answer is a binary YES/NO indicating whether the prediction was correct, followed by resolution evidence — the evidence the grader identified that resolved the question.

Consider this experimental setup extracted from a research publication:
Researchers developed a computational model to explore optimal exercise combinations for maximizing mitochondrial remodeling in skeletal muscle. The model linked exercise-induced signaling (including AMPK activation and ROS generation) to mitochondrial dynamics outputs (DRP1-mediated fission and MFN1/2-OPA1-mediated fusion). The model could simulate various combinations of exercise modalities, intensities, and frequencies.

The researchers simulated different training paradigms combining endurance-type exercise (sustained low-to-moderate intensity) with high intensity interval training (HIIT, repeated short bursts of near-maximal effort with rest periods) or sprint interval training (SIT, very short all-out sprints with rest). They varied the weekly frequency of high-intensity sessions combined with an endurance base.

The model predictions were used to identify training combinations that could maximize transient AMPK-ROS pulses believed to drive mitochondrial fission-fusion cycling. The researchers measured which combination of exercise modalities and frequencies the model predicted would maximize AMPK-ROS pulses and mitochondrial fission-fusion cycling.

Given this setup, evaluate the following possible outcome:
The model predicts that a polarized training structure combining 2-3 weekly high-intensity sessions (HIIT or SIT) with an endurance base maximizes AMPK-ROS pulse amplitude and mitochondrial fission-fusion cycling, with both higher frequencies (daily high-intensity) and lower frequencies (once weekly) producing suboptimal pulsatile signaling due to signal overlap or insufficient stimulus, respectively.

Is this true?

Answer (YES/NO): NO